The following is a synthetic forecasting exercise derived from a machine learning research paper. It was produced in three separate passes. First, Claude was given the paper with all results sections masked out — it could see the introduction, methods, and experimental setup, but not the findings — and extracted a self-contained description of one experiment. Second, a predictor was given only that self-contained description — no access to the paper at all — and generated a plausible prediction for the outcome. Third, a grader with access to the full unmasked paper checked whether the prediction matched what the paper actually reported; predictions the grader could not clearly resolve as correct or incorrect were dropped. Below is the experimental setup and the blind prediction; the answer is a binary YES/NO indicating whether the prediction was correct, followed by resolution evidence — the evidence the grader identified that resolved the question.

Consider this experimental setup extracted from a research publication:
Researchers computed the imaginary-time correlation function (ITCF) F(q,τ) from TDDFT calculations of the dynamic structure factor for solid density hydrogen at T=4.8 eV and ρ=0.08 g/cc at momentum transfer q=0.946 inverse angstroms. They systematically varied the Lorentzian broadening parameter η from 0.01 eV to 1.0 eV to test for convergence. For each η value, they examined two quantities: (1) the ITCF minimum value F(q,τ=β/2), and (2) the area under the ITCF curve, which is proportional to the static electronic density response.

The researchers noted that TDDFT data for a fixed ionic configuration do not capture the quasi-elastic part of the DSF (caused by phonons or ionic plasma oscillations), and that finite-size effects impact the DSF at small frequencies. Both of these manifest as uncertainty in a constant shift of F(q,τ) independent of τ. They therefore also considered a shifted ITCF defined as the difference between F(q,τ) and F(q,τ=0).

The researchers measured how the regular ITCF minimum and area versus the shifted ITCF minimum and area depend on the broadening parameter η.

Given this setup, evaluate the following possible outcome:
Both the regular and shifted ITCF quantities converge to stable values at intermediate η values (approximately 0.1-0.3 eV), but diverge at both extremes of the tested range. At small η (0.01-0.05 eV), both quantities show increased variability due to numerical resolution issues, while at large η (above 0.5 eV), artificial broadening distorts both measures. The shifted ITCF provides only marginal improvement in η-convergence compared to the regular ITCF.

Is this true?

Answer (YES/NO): NO